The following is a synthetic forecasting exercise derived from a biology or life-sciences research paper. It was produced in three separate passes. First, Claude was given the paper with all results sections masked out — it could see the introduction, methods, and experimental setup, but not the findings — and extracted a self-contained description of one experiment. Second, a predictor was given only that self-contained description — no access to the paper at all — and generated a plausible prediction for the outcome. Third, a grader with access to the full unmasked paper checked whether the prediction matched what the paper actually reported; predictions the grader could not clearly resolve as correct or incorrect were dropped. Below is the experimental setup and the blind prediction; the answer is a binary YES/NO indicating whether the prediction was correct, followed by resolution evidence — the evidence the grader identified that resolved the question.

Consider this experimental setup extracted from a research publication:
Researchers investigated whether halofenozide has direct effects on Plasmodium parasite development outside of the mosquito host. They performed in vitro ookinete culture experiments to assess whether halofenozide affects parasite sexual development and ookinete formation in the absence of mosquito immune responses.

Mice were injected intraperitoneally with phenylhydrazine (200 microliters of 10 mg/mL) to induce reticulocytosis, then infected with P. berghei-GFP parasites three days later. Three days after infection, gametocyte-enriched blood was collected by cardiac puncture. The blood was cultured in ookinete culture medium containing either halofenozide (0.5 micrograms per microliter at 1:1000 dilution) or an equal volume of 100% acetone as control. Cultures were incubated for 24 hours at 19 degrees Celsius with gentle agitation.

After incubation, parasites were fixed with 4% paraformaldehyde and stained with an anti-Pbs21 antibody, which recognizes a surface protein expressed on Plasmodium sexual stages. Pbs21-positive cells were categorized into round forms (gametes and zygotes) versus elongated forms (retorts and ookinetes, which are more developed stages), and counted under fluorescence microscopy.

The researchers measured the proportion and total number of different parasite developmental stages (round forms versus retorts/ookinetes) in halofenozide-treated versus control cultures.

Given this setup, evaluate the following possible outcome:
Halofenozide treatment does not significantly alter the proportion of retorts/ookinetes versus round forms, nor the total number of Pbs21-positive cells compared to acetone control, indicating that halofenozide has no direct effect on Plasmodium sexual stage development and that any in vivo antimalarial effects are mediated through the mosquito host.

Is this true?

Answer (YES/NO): YES